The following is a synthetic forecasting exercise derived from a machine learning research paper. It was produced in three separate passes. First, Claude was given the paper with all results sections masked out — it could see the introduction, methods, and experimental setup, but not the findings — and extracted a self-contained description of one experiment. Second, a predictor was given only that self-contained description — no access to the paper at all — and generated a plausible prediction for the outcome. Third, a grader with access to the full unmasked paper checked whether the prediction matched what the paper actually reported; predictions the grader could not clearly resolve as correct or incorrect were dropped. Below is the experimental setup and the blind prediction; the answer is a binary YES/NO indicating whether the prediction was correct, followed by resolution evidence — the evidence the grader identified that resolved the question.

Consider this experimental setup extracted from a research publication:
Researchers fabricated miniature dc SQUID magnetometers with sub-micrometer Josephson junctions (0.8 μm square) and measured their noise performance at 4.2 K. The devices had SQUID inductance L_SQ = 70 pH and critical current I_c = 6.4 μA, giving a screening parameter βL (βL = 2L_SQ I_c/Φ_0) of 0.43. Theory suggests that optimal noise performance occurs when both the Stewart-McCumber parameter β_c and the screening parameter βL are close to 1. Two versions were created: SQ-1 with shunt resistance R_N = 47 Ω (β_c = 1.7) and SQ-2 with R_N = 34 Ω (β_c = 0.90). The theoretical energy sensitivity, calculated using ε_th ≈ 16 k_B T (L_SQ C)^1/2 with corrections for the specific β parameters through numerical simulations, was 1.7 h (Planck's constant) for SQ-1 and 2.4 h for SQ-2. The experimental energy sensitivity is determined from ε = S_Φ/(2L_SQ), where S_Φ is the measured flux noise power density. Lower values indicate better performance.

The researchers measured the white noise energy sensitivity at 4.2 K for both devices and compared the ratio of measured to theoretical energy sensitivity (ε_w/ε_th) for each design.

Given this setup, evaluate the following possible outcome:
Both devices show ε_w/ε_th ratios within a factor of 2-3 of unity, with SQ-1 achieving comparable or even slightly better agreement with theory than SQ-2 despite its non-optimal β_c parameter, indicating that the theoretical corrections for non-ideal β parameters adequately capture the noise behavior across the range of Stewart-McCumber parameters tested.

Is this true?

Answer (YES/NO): YES